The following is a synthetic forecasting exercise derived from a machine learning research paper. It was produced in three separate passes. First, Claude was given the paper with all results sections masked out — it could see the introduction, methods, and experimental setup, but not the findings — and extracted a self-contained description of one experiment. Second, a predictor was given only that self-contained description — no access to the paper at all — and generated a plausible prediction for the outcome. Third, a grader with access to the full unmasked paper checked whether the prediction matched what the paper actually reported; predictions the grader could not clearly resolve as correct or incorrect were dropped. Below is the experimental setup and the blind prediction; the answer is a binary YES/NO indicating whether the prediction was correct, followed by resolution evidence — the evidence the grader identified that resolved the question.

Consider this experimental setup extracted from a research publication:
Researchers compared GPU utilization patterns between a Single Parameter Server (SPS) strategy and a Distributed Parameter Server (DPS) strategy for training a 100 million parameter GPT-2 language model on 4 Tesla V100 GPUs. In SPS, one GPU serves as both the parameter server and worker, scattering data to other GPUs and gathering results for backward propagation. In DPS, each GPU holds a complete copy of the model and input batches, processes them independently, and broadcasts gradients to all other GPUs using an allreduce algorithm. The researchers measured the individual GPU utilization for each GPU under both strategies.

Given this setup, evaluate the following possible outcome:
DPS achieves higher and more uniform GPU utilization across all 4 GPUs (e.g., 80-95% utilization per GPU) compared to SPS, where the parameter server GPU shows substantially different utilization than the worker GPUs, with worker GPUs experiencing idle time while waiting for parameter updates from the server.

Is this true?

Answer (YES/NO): NO